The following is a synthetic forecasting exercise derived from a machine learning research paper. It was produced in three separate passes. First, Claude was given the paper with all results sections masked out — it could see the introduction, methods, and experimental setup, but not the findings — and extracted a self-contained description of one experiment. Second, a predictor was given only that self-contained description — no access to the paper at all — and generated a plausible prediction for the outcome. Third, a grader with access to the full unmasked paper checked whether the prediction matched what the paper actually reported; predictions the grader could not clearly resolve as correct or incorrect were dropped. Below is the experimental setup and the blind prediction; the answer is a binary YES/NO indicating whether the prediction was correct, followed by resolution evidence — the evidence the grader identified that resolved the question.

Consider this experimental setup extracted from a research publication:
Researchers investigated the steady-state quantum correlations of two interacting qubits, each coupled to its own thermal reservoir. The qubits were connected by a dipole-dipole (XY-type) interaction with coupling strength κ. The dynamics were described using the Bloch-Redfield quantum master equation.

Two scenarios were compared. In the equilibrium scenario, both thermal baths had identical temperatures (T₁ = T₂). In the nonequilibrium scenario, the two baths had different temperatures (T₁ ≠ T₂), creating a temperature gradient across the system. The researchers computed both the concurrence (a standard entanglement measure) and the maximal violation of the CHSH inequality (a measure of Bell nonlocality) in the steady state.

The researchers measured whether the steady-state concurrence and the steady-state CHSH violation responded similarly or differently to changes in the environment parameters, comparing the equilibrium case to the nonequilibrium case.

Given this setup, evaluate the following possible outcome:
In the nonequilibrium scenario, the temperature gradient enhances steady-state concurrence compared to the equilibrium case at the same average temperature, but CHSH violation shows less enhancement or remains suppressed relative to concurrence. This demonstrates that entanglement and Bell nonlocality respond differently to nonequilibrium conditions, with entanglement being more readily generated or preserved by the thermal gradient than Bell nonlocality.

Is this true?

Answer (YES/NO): NO